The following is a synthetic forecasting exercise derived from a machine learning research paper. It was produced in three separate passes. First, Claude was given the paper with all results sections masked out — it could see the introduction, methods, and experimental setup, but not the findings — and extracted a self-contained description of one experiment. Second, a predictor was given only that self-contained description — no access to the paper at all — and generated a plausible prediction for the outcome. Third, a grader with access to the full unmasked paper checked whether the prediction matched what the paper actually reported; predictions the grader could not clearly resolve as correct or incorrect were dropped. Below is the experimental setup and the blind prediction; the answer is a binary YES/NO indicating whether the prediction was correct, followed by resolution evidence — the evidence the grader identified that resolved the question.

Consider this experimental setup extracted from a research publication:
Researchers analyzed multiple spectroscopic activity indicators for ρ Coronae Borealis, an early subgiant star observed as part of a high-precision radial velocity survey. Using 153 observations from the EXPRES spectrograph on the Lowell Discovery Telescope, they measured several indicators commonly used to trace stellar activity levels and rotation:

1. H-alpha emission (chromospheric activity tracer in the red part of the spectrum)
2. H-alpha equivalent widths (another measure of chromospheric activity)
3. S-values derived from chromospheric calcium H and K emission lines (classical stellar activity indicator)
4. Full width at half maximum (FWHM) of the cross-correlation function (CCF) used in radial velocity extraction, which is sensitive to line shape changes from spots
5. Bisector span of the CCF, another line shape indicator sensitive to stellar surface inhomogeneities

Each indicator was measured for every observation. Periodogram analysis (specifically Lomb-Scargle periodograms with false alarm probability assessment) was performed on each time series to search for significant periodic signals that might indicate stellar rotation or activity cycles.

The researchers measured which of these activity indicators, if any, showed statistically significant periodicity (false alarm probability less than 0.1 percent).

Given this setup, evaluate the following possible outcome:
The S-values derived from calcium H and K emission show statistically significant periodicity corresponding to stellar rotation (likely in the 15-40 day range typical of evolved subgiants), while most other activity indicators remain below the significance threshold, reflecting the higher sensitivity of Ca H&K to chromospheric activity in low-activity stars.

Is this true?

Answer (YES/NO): NO